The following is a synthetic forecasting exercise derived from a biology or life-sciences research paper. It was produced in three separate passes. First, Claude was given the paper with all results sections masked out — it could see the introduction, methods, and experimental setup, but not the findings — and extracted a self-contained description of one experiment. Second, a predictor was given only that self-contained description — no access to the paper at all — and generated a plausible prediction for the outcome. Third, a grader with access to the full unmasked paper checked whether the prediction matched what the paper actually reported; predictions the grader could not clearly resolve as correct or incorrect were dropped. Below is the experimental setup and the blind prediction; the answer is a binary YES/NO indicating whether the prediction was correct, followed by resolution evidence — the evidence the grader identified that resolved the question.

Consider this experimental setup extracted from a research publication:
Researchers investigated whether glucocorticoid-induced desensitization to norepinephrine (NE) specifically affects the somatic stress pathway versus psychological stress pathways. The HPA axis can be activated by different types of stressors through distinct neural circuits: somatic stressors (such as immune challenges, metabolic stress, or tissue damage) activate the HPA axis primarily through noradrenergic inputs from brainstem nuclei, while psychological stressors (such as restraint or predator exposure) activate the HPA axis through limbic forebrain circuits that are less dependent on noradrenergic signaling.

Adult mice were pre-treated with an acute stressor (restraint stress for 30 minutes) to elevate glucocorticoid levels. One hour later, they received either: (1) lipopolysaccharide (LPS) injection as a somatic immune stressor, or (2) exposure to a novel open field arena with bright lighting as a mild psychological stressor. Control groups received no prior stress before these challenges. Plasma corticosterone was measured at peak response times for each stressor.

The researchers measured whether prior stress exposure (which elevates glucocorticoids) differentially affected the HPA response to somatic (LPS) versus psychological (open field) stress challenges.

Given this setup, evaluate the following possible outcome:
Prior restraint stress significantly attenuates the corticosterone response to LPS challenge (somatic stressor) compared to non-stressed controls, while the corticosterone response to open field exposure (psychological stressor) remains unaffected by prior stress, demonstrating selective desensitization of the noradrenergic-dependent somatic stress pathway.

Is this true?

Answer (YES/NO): YES